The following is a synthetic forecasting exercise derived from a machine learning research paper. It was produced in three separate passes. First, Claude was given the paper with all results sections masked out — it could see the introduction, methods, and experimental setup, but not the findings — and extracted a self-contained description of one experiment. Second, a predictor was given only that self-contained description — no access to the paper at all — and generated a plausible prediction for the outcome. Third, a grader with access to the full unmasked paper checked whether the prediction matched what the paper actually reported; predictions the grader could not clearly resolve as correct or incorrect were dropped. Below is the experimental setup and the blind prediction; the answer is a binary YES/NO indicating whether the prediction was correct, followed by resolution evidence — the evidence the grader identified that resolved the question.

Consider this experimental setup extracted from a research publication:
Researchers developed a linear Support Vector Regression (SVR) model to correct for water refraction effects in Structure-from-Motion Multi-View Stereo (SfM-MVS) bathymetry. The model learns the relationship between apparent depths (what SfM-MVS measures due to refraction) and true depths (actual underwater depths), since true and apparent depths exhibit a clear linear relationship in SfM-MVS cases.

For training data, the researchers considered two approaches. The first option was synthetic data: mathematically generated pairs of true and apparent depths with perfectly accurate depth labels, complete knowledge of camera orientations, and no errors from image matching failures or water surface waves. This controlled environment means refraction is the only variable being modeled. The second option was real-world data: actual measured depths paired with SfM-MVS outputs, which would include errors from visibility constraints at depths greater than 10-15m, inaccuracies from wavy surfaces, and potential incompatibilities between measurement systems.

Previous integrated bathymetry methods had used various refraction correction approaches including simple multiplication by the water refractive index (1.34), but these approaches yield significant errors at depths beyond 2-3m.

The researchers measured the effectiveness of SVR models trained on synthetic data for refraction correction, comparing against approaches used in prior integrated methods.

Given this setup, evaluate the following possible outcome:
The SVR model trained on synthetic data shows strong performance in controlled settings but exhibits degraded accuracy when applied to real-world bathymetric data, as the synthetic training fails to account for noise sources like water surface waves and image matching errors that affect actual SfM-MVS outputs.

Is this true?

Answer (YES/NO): NO